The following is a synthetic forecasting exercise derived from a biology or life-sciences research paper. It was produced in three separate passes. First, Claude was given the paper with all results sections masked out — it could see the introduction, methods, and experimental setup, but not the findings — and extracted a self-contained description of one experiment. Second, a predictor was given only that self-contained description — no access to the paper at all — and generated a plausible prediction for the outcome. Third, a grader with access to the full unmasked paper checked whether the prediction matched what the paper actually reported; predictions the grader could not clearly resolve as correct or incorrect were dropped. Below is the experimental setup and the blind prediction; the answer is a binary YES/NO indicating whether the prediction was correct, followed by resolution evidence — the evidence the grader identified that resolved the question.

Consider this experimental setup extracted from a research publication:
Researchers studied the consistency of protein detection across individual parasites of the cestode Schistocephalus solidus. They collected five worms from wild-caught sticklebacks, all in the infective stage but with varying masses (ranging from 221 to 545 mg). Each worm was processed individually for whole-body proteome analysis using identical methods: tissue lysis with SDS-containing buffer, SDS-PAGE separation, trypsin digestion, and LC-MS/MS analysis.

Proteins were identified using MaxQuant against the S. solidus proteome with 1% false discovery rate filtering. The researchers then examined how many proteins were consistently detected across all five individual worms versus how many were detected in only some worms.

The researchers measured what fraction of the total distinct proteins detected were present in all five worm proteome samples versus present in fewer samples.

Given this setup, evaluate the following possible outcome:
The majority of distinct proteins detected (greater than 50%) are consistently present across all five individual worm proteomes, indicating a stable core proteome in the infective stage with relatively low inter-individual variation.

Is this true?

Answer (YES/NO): YES